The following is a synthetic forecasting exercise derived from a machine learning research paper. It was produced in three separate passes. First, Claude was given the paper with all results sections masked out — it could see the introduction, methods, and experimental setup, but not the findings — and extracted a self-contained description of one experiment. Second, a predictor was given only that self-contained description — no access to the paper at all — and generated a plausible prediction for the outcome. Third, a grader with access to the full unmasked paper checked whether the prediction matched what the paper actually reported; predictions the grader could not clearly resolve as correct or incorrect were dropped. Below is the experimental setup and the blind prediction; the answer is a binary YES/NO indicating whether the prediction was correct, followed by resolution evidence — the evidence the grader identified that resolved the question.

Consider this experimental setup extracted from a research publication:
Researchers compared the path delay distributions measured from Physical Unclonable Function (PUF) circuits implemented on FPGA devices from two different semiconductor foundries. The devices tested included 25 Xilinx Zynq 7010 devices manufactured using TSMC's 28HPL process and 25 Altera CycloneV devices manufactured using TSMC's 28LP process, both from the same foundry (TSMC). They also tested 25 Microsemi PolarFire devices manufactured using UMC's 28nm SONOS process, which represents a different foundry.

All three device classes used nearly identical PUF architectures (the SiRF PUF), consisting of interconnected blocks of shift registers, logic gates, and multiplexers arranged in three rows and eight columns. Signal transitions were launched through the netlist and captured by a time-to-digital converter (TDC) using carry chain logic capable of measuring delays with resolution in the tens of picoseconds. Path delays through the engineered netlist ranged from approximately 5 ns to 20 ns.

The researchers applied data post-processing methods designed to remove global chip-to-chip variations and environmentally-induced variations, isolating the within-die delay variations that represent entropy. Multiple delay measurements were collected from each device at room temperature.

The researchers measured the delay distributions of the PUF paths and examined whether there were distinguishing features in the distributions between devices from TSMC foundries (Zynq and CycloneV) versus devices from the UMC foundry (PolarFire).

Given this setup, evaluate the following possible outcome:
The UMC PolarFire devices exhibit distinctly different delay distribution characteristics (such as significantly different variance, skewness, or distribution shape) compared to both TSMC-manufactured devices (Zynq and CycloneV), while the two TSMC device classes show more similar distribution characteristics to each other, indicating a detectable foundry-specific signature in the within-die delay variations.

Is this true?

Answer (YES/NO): YES